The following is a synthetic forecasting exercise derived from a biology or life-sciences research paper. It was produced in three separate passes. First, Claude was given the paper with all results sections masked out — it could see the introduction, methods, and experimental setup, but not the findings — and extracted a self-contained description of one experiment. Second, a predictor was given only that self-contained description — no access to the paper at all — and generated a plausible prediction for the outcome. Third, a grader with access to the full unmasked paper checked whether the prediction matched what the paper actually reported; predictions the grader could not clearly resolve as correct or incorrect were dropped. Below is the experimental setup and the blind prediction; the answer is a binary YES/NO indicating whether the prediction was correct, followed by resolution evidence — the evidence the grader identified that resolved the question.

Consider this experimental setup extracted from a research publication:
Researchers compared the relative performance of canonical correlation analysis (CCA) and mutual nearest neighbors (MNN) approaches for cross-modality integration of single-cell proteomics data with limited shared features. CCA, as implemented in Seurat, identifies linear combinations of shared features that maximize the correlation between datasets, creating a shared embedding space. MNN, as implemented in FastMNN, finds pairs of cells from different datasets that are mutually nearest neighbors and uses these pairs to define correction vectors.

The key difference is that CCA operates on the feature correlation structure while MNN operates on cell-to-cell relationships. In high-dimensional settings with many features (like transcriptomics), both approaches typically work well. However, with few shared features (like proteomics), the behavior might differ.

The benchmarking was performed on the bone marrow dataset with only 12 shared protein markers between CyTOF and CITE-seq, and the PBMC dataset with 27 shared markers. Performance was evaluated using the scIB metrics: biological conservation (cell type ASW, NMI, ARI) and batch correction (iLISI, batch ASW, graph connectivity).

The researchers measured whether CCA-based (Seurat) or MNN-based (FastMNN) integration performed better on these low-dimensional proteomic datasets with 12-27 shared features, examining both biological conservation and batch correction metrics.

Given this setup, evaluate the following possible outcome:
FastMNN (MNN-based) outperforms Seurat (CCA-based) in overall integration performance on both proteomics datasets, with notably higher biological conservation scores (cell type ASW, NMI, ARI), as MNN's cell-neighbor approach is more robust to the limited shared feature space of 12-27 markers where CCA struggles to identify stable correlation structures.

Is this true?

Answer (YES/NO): NO